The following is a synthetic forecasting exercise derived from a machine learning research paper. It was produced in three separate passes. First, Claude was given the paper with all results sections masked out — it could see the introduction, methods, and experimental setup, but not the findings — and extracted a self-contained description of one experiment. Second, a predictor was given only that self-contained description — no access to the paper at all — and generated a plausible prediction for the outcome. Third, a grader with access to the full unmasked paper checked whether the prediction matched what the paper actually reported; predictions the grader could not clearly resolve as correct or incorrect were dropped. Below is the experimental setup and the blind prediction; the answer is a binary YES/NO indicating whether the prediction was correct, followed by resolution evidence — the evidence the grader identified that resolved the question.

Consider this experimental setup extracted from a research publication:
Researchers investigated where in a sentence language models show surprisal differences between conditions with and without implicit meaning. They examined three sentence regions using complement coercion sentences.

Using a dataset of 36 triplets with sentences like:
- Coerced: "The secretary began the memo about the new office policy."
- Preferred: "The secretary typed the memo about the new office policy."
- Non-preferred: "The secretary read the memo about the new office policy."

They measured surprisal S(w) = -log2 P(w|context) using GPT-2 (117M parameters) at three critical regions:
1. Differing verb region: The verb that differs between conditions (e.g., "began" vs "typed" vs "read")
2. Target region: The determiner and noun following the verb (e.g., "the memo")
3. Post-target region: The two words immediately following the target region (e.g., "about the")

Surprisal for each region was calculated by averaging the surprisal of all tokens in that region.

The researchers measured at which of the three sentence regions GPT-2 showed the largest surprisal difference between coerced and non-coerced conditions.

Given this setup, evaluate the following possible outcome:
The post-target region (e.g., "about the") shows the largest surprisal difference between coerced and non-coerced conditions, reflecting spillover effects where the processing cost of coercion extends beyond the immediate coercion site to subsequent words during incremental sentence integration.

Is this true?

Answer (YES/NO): NO